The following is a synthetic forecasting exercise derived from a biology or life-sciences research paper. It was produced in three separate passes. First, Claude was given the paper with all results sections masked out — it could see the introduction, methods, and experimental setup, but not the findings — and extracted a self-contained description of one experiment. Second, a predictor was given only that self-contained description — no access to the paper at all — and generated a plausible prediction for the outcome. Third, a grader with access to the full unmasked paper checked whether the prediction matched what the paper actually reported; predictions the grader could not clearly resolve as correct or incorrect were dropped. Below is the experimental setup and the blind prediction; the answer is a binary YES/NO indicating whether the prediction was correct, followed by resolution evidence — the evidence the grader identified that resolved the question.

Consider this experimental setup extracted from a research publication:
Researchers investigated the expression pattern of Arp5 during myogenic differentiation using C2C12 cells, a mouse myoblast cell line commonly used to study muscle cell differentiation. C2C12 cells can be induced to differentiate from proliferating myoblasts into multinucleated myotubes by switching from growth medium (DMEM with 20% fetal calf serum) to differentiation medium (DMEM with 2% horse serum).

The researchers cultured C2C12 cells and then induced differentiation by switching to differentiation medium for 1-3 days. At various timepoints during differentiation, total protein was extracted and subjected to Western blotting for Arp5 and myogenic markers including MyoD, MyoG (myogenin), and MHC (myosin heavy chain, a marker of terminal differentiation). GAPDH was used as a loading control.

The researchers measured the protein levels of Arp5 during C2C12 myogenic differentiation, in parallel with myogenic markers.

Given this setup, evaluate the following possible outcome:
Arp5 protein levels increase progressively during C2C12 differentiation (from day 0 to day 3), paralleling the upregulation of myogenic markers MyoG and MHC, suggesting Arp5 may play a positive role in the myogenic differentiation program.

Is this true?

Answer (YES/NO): NO